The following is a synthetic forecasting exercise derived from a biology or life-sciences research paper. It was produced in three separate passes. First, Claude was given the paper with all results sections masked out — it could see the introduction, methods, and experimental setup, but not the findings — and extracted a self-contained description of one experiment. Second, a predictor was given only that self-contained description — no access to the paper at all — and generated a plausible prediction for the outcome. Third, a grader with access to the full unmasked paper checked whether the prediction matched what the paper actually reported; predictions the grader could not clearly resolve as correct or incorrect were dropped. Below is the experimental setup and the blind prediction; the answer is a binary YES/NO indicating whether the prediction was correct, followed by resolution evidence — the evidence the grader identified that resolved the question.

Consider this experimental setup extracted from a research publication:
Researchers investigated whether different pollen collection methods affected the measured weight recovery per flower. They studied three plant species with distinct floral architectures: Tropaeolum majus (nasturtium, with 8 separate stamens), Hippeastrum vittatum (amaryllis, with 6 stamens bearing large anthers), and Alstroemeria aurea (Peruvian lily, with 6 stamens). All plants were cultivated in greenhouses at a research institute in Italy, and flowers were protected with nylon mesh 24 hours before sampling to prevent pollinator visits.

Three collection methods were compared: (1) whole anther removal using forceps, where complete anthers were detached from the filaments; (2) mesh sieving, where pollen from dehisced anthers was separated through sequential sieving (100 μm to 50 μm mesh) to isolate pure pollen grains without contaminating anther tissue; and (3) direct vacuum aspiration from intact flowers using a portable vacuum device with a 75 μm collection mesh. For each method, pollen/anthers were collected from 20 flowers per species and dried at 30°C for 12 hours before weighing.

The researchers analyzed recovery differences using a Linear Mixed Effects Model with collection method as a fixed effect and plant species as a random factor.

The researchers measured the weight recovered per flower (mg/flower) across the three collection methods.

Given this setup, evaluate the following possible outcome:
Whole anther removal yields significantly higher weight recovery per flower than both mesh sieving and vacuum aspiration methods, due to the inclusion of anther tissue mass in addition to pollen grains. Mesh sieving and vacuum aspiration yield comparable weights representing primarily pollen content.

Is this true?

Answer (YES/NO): NO